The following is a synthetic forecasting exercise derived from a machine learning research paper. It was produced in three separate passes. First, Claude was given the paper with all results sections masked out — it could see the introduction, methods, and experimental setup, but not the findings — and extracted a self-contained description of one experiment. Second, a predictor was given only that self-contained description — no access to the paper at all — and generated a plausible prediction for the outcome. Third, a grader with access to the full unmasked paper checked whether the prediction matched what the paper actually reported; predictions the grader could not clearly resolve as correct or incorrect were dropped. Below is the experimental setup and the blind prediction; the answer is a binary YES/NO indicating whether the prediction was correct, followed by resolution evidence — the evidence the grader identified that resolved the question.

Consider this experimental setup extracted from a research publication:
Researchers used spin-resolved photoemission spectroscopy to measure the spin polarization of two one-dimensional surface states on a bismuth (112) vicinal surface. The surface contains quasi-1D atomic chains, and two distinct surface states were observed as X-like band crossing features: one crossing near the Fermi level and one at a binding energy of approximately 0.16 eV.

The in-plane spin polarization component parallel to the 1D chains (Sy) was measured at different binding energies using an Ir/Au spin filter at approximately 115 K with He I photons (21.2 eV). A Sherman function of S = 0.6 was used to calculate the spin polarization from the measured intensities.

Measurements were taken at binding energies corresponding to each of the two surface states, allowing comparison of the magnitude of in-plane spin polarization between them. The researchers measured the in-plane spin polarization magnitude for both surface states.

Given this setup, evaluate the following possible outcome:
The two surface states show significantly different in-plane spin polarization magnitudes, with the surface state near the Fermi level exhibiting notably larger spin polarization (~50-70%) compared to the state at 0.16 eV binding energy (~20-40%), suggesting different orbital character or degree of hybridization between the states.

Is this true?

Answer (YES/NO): YES